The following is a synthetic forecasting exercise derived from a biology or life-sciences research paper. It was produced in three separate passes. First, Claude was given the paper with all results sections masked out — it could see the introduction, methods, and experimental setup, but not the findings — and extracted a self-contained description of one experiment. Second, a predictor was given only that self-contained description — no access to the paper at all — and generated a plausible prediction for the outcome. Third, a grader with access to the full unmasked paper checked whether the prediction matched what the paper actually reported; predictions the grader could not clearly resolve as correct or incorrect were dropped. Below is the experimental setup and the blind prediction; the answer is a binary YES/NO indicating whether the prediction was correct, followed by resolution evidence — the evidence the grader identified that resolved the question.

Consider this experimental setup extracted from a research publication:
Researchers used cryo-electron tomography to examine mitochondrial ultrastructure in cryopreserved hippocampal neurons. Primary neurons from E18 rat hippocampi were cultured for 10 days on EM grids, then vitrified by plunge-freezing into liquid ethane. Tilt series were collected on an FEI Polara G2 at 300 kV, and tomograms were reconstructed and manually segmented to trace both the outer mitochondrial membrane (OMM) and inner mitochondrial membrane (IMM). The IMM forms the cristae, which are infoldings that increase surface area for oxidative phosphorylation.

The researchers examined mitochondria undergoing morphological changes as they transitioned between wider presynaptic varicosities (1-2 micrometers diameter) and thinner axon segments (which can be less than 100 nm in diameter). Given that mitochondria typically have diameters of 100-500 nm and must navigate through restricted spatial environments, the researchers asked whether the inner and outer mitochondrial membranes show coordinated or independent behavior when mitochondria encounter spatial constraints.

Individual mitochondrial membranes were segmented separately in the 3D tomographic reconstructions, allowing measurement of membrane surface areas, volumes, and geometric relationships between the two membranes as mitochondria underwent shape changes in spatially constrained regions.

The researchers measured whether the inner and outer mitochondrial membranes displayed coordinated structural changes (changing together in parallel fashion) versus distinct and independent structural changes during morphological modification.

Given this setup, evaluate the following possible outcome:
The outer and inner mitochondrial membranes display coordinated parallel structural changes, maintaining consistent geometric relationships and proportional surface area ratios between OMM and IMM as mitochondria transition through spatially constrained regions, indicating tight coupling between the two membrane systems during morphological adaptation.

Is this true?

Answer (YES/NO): NO